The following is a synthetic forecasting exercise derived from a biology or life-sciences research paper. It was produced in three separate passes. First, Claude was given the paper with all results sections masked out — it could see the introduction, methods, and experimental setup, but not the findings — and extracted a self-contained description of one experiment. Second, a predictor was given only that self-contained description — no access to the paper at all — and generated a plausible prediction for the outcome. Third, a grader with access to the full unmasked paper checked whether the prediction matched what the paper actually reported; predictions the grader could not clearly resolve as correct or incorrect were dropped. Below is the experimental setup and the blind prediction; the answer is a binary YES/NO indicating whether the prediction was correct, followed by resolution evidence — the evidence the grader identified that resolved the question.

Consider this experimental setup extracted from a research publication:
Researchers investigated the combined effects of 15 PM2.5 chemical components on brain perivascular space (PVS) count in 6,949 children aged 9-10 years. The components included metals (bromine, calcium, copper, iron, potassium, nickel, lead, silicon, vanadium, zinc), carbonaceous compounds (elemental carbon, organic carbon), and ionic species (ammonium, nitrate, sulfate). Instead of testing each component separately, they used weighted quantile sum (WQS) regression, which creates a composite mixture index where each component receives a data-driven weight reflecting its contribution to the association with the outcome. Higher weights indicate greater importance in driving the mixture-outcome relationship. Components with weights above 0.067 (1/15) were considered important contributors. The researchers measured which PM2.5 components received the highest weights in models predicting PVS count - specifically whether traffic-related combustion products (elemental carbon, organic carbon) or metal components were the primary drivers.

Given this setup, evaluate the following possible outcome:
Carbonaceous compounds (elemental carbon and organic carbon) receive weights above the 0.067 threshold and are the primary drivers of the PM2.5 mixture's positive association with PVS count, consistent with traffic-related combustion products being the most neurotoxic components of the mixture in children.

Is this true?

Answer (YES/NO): NO